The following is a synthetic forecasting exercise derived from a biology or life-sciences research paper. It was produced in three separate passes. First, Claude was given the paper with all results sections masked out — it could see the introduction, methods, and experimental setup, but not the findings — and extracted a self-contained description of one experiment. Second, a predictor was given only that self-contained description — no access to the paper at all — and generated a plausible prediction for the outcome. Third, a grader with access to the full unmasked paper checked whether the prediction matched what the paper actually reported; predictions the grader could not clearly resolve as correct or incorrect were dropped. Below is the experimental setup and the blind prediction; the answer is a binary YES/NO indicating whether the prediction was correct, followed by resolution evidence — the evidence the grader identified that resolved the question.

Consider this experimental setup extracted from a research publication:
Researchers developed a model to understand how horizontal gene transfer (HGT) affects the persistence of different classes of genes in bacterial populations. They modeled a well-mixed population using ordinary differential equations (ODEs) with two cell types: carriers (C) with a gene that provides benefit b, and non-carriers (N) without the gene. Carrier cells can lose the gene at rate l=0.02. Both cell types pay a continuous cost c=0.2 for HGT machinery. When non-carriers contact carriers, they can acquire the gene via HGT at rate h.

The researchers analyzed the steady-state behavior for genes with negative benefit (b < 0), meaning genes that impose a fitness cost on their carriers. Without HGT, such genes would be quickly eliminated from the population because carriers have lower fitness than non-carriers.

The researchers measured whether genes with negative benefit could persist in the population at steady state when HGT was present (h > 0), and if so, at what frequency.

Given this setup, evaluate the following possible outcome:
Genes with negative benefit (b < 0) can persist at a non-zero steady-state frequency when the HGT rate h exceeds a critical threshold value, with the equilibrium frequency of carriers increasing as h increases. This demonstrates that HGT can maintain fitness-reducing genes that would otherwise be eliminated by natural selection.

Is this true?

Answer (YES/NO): YES